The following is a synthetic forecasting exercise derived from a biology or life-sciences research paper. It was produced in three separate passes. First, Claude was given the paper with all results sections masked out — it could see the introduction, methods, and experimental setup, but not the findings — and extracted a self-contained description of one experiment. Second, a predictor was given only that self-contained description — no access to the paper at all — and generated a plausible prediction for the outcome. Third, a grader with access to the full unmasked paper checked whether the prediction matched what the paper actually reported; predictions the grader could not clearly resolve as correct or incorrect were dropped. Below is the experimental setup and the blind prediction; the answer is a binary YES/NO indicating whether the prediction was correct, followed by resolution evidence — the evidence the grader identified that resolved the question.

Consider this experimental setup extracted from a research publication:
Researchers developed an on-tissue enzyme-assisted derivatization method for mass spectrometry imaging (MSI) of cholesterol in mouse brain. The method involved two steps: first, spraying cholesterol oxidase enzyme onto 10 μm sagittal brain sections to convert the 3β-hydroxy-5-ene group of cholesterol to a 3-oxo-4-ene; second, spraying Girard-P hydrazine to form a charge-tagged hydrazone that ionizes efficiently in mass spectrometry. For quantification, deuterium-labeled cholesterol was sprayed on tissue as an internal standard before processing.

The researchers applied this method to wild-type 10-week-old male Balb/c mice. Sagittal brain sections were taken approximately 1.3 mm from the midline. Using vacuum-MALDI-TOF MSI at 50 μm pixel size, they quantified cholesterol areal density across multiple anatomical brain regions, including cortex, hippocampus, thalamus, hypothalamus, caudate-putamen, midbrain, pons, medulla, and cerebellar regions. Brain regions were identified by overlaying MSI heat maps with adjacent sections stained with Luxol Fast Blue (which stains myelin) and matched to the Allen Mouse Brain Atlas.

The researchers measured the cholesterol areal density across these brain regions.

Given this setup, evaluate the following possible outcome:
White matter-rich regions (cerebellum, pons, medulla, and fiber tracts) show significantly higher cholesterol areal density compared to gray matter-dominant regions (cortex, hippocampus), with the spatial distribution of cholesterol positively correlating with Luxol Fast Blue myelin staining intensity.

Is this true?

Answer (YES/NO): YES